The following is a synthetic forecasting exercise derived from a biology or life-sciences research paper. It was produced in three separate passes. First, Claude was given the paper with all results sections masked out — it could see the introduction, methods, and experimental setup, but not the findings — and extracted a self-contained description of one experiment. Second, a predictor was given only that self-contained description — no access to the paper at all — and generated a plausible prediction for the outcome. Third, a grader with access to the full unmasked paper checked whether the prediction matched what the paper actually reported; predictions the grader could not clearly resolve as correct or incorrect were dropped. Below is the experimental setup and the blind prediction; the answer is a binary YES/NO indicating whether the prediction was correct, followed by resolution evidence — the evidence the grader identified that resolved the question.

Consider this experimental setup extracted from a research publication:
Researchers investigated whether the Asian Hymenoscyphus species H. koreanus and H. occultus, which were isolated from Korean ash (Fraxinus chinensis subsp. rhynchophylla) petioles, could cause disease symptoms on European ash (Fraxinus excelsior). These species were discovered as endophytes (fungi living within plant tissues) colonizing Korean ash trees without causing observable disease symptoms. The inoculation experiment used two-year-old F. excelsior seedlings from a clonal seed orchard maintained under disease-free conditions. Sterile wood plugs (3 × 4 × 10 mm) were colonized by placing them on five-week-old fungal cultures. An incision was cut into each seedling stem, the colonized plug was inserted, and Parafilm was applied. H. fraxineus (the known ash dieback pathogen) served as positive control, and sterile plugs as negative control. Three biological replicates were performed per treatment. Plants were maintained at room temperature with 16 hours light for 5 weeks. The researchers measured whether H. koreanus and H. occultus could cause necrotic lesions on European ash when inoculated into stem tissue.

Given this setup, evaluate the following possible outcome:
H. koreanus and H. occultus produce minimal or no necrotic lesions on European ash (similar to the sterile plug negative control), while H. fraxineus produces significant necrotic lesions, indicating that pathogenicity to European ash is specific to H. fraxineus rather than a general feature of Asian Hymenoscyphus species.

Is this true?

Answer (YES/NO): NO